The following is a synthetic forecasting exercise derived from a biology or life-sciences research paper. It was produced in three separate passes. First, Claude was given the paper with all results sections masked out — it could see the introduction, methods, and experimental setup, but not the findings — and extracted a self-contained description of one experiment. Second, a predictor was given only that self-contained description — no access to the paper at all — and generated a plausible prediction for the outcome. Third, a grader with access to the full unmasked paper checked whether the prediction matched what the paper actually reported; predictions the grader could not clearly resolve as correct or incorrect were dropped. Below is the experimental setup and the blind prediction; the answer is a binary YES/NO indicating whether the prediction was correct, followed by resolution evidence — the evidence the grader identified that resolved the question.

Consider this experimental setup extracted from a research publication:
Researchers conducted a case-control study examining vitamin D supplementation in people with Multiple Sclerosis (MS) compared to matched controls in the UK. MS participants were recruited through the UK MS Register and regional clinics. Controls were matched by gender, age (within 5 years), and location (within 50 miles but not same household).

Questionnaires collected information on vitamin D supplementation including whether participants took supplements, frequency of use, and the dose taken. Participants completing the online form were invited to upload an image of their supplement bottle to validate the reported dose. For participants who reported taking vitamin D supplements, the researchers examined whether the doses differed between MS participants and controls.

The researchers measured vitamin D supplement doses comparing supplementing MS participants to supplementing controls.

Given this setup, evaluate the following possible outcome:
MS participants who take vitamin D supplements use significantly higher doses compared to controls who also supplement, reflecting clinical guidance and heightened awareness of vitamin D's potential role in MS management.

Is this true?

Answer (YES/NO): YES